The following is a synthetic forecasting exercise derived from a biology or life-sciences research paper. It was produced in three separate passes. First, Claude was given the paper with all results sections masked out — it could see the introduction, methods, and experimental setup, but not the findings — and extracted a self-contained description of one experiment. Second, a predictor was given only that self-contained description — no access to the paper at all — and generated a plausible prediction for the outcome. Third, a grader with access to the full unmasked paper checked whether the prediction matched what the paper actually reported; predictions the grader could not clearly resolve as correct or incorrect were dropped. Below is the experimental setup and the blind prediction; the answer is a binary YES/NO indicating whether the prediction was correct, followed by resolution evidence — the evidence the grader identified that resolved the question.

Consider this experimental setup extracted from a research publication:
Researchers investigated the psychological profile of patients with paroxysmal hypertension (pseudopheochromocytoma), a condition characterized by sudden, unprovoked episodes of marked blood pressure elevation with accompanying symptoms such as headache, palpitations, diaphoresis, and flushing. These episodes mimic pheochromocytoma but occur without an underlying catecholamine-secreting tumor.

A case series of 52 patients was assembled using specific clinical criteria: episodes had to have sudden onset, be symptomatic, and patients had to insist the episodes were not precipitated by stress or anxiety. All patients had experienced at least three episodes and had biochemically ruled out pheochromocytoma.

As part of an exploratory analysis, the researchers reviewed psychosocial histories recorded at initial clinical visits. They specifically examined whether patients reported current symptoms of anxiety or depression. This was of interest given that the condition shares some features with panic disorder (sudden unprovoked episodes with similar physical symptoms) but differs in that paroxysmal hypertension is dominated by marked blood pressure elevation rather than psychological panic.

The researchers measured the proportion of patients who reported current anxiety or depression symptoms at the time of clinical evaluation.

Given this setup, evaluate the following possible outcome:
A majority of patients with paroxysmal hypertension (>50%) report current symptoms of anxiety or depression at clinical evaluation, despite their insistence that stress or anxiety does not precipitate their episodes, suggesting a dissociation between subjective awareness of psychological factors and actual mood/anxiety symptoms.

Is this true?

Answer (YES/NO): NO